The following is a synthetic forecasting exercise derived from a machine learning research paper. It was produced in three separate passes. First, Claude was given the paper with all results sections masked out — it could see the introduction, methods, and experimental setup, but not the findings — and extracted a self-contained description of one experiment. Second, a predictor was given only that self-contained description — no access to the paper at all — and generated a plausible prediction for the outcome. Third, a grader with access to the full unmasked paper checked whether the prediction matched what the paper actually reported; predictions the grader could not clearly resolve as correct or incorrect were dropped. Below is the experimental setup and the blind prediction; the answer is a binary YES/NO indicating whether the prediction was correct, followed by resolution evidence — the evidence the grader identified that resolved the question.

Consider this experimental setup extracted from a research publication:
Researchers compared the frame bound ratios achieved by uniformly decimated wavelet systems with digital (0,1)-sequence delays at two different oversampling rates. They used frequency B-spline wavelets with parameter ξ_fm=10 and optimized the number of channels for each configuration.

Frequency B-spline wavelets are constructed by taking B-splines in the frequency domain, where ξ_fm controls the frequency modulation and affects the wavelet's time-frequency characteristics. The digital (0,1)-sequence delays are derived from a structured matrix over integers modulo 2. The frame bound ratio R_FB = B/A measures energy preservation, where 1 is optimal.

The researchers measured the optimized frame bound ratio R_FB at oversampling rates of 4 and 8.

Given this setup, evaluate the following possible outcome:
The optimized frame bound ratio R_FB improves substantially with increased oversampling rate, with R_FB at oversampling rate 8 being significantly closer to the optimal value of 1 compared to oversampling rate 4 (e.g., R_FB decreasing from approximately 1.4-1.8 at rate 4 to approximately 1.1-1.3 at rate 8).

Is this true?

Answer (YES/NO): YES